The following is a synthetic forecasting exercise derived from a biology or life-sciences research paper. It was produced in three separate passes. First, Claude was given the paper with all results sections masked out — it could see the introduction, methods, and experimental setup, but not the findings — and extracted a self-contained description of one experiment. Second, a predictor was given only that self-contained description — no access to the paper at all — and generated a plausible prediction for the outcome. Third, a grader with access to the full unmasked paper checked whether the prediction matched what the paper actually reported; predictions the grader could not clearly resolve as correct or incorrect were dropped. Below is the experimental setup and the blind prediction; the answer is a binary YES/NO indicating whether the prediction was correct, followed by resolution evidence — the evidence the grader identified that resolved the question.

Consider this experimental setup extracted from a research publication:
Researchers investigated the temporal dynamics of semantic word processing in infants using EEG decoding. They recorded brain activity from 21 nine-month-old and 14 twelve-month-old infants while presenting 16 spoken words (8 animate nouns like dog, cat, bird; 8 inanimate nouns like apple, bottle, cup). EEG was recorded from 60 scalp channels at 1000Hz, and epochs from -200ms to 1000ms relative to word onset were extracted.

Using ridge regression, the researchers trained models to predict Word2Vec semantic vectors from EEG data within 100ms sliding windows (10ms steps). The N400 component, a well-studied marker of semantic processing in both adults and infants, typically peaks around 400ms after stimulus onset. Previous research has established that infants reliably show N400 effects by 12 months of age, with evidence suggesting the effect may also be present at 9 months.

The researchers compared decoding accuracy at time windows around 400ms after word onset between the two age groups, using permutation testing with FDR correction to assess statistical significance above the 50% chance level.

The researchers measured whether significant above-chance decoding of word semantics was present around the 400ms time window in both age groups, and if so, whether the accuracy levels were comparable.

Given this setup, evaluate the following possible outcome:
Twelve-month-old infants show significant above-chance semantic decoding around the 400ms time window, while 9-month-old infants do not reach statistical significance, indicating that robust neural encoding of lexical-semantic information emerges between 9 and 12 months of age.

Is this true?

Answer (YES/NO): NO